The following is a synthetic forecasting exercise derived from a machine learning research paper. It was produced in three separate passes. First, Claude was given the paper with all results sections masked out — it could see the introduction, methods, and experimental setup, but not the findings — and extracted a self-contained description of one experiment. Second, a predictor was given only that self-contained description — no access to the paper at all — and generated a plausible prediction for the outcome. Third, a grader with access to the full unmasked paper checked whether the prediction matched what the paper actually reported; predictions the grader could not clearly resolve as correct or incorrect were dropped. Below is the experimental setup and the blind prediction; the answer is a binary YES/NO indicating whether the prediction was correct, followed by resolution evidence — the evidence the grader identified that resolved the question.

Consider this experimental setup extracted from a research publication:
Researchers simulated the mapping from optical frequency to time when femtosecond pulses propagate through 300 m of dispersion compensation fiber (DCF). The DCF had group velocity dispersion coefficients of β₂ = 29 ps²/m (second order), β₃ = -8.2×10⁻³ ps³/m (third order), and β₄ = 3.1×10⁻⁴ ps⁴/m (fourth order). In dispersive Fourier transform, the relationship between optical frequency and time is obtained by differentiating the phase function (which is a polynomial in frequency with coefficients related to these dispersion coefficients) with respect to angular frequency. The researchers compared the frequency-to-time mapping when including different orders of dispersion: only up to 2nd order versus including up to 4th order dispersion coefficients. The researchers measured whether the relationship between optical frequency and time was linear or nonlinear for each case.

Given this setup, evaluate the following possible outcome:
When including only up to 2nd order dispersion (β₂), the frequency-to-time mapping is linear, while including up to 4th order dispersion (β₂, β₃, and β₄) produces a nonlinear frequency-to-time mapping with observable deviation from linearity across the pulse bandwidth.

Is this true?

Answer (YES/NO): YES